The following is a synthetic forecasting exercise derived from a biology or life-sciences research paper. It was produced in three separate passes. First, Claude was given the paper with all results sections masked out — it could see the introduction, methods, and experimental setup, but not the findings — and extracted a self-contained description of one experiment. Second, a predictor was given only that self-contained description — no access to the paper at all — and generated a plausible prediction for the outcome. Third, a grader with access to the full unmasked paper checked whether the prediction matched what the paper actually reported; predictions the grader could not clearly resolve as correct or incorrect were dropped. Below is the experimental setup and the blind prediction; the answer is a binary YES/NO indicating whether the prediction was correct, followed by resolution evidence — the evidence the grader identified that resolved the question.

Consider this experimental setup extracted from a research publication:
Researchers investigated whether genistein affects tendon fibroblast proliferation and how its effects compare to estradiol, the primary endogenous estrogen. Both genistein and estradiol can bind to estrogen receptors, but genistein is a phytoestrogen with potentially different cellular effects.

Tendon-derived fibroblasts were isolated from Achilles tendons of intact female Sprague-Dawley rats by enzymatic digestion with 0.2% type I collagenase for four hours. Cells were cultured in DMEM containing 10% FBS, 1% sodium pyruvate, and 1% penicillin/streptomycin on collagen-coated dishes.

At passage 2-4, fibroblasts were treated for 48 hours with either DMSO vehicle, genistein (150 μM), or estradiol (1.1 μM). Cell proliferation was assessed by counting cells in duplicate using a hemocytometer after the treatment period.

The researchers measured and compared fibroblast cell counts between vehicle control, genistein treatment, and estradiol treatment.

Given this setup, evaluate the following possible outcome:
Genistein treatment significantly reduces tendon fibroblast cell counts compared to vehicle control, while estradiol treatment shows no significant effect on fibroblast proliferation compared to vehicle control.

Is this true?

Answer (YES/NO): NO